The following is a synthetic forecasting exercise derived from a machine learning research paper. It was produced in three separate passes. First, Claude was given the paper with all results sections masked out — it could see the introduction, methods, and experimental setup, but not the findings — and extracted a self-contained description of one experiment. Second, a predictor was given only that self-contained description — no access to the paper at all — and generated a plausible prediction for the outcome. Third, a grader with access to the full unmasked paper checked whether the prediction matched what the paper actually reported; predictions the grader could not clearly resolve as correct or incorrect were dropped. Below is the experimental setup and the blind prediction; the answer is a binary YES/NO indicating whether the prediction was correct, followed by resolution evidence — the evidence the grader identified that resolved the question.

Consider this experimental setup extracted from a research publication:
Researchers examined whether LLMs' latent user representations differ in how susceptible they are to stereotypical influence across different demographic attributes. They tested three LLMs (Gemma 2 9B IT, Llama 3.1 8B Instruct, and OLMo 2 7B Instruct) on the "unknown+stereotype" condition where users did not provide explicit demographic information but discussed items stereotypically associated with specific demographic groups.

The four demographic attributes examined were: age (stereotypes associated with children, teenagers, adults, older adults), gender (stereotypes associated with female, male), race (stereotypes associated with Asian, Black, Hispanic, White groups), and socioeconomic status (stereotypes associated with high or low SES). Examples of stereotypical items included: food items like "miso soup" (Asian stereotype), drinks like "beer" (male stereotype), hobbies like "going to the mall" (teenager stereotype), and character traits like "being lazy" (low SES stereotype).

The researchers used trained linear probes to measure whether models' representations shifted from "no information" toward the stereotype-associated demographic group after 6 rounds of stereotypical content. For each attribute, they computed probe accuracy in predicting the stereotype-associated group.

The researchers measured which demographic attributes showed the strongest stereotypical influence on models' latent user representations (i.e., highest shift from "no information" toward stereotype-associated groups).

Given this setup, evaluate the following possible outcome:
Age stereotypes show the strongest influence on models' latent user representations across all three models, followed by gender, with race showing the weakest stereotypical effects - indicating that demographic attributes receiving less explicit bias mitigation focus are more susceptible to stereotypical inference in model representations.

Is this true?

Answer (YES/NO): NO